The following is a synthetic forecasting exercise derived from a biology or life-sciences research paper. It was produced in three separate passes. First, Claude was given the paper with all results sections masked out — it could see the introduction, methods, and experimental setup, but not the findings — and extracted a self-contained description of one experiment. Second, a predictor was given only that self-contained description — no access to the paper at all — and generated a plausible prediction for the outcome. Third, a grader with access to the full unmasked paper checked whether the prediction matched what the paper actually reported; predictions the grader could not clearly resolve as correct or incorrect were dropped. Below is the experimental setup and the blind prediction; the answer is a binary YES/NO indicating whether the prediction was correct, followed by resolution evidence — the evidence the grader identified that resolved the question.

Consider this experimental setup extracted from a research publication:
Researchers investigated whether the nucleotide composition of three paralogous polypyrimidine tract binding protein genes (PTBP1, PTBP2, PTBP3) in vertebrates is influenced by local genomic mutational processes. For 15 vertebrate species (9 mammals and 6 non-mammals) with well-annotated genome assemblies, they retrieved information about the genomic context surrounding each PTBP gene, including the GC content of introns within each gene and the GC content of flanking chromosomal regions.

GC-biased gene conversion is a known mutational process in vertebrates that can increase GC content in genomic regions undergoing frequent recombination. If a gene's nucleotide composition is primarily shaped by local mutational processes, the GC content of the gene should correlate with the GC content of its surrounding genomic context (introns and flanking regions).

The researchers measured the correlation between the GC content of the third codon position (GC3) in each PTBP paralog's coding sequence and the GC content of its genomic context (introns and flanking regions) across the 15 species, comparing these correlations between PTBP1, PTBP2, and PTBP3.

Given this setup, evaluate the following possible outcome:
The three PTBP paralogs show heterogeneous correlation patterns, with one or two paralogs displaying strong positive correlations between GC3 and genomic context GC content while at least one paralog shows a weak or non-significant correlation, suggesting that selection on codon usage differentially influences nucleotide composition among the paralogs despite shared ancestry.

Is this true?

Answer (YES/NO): YES